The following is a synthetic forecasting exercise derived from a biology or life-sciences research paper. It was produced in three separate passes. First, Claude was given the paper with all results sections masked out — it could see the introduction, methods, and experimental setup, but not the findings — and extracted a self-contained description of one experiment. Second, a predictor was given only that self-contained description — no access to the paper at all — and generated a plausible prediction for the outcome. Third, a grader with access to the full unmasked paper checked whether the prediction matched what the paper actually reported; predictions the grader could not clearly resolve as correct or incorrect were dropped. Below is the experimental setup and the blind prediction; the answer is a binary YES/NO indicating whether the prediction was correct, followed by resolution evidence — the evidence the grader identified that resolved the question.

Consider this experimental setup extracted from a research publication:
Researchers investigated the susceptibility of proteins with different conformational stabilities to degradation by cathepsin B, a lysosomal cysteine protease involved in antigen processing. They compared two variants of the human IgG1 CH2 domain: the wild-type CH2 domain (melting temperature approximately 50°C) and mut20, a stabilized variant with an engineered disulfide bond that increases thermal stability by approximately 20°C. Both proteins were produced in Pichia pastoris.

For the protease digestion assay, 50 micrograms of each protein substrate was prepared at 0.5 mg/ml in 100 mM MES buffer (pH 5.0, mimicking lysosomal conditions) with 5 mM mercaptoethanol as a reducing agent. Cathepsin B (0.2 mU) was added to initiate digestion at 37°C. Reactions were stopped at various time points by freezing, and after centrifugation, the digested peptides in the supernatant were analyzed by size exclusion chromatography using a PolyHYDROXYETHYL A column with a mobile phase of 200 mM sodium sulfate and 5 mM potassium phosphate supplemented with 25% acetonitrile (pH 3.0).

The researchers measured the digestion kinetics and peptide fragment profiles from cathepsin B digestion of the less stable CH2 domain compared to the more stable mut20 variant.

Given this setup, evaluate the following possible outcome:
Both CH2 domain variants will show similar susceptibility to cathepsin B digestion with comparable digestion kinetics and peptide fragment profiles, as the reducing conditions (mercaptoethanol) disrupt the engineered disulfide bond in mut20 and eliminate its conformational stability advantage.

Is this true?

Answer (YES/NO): NO